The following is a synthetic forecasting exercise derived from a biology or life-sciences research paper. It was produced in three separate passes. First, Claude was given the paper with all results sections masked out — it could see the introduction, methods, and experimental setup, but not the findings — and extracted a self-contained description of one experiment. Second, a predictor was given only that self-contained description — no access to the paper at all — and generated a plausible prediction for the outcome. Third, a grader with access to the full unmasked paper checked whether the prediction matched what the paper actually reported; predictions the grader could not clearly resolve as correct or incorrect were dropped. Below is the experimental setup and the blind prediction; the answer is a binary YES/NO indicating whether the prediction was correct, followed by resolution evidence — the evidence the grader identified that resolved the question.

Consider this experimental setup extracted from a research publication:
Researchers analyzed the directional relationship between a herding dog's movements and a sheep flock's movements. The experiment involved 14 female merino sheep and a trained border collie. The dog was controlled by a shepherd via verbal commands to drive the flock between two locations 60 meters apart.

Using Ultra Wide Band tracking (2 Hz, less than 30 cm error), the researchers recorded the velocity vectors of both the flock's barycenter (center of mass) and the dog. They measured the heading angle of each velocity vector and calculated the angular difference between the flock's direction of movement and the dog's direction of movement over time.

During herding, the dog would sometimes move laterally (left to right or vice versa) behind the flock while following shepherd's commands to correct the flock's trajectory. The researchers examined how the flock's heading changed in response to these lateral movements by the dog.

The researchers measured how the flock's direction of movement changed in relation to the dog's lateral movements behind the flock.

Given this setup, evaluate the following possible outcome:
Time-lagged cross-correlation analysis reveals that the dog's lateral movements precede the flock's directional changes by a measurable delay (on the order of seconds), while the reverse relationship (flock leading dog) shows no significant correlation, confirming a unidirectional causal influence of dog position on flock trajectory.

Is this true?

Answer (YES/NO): NO